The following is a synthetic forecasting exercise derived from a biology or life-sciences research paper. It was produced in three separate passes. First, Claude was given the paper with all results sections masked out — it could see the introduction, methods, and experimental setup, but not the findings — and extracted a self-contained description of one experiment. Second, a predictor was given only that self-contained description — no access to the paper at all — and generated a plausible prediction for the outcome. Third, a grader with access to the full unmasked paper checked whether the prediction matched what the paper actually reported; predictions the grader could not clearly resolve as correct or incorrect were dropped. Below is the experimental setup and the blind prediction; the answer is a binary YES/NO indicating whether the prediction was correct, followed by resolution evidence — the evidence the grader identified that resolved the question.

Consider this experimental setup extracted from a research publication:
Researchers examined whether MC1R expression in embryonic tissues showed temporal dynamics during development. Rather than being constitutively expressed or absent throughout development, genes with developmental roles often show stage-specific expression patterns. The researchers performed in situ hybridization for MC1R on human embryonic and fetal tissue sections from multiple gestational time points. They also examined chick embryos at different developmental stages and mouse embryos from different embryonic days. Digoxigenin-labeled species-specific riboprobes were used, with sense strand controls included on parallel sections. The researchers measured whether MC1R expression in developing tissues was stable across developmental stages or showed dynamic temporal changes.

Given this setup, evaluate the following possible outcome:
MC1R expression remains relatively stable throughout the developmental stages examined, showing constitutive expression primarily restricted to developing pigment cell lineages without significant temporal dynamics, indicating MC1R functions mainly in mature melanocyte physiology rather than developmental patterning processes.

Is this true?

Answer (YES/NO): NO